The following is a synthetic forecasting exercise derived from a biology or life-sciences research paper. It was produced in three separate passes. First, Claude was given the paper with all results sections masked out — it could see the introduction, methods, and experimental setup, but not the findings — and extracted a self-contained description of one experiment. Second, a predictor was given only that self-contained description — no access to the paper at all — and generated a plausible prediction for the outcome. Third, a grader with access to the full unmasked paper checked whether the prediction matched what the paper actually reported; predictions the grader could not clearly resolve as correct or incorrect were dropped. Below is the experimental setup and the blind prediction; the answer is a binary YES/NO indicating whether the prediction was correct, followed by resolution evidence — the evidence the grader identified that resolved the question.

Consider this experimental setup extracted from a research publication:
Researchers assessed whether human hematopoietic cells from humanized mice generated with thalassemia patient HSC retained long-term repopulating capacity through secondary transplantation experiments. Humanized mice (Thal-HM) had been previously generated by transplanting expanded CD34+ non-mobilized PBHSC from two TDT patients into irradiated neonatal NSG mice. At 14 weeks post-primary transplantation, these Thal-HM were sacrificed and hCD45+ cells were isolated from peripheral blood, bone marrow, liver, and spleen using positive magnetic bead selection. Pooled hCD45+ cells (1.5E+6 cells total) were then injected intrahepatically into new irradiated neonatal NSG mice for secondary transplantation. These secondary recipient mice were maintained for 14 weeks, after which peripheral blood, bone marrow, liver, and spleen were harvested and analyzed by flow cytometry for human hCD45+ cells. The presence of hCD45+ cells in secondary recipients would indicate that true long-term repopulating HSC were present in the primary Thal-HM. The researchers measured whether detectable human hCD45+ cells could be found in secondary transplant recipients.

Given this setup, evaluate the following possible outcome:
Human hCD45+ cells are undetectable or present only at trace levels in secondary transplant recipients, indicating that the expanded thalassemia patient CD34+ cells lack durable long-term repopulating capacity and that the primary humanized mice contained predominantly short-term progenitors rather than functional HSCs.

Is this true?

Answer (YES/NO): NO